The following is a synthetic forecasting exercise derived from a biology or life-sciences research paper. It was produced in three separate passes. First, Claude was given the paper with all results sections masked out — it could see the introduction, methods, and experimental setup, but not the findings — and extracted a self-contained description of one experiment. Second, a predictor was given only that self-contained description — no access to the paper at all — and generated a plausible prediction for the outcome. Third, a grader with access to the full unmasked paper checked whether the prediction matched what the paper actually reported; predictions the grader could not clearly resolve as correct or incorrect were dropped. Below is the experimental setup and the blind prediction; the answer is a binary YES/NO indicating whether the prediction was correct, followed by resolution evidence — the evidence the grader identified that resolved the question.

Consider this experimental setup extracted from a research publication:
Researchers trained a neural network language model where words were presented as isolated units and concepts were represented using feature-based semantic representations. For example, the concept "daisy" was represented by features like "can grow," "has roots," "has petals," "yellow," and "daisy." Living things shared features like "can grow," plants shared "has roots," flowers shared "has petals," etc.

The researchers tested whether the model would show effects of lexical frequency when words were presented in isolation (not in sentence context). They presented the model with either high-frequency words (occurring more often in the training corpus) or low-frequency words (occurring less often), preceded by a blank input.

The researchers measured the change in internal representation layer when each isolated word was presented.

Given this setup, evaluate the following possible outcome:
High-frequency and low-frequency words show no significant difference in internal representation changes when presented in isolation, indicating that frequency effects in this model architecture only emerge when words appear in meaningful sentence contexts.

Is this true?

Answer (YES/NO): NO